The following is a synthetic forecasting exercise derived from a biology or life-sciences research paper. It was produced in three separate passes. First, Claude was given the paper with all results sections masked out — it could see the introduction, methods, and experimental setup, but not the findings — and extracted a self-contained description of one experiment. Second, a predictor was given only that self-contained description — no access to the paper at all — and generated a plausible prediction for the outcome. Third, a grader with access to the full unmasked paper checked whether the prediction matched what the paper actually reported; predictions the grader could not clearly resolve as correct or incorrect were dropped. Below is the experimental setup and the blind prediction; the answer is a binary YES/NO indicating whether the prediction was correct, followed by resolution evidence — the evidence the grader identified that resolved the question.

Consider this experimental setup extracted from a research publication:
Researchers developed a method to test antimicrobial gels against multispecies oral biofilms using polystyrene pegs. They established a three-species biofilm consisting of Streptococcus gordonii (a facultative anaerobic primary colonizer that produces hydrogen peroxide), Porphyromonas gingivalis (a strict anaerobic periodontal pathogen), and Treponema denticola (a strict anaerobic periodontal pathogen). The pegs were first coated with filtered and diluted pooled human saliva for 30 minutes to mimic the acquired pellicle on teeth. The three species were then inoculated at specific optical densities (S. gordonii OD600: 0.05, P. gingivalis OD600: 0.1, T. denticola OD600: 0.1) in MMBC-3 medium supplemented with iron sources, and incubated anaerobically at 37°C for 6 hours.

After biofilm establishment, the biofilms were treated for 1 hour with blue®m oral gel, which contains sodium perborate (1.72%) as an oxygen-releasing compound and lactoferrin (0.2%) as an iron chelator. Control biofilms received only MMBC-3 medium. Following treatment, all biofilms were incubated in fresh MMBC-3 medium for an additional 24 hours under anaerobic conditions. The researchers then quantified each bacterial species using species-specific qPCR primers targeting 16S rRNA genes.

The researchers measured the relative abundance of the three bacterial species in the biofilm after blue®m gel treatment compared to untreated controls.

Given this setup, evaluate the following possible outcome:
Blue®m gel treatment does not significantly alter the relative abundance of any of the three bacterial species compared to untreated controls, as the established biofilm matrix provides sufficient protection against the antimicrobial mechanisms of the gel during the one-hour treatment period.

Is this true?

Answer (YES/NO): NO